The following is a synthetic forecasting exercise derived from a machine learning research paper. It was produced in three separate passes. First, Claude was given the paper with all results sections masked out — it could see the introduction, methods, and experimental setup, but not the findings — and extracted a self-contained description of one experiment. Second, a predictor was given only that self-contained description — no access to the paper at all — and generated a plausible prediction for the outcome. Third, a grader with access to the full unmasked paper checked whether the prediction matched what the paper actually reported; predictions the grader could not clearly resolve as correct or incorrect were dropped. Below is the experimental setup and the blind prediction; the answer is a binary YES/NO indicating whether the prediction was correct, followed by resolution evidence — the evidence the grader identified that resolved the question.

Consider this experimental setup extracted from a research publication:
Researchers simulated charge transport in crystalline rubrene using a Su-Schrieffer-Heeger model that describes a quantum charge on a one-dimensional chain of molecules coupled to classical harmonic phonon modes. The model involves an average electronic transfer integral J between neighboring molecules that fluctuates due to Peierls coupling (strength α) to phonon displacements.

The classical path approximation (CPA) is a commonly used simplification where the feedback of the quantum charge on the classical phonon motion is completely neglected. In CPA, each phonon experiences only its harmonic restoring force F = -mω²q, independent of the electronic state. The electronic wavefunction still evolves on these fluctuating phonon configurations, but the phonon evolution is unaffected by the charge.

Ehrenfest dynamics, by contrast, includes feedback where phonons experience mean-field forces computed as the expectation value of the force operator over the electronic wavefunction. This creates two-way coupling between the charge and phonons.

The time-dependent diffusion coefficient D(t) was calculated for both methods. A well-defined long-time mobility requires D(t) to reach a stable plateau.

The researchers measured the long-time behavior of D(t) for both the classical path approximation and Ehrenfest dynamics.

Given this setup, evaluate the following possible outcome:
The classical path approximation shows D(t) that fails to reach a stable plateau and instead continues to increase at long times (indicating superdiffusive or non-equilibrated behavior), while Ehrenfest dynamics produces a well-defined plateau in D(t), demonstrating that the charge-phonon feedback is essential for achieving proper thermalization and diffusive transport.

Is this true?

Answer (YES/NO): NO